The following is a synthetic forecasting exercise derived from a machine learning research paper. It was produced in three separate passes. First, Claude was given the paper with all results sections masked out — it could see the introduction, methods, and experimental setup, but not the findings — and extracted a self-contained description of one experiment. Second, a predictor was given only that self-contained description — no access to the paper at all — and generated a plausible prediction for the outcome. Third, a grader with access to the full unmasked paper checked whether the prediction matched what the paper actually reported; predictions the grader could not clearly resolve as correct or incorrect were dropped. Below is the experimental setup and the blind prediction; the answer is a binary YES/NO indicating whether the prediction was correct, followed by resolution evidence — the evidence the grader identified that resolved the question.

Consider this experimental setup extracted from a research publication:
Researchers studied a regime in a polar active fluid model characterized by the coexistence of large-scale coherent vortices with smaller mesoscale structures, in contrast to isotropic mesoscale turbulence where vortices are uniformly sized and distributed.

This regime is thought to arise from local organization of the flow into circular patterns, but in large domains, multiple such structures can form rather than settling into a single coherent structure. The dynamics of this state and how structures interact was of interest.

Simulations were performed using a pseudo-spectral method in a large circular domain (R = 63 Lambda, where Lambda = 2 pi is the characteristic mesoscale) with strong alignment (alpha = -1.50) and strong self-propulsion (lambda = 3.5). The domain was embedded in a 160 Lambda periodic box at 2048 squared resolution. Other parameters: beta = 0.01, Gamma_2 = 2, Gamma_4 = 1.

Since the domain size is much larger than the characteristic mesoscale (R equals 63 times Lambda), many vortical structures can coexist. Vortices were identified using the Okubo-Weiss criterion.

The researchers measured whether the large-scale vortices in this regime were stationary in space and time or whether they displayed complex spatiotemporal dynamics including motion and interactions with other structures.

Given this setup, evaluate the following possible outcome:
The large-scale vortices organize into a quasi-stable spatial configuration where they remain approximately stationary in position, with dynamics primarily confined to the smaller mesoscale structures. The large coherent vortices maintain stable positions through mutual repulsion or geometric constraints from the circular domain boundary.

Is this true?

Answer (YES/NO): NO